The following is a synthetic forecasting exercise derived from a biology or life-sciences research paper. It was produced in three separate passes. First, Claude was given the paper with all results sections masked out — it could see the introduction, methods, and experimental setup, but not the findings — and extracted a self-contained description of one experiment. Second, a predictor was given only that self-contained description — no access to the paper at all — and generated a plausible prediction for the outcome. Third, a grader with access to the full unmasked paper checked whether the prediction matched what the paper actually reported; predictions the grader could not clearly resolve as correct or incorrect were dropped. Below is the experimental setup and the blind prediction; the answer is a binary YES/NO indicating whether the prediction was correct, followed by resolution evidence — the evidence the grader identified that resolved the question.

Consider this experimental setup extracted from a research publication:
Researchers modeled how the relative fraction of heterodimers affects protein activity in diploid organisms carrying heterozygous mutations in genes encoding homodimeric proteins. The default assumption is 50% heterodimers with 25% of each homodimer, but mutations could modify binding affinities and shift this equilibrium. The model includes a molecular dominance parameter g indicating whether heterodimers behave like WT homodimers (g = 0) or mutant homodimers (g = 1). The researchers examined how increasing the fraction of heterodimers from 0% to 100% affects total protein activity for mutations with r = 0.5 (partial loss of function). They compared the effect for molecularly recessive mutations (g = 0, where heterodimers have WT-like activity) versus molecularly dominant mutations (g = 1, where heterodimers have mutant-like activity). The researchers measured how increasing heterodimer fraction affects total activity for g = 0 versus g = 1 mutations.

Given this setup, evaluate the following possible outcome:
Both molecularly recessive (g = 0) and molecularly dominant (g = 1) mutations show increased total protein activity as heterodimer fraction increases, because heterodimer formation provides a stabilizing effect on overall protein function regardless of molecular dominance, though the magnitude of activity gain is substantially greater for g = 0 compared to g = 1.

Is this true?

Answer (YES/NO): NO